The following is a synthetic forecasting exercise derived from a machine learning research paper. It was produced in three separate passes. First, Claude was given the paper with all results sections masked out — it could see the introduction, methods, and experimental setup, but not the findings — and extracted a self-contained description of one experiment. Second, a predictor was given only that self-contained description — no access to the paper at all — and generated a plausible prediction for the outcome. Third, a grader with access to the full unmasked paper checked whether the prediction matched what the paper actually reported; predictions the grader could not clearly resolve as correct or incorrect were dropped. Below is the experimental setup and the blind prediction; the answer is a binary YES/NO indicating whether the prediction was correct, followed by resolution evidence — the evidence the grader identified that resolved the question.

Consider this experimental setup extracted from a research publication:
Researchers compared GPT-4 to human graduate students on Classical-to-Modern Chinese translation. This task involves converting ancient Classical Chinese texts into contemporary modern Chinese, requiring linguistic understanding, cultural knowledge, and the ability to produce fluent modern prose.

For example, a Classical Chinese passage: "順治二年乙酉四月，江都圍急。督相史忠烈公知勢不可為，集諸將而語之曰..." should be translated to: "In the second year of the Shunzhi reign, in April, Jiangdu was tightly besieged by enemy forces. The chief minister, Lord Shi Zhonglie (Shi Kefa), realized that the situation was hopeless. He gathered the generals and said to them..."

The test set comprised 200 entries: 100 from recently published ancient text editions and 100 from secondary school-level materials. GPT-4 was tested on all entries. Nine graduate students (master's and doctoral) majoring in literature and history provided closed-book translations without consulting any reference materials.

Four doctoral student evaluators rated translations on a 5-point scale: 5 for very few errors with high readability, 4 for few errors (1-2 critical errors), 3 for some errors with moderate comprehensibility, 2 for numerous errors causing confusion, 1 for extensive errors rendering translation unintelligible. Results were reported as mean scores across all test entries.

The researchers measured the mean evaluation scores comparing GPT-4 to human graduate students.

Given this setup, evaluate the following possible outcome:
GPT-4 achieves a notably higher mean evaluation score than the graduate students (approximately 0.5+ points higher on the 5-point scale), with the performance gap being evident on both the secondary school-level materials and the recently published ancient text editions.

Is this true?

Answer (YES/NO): NO